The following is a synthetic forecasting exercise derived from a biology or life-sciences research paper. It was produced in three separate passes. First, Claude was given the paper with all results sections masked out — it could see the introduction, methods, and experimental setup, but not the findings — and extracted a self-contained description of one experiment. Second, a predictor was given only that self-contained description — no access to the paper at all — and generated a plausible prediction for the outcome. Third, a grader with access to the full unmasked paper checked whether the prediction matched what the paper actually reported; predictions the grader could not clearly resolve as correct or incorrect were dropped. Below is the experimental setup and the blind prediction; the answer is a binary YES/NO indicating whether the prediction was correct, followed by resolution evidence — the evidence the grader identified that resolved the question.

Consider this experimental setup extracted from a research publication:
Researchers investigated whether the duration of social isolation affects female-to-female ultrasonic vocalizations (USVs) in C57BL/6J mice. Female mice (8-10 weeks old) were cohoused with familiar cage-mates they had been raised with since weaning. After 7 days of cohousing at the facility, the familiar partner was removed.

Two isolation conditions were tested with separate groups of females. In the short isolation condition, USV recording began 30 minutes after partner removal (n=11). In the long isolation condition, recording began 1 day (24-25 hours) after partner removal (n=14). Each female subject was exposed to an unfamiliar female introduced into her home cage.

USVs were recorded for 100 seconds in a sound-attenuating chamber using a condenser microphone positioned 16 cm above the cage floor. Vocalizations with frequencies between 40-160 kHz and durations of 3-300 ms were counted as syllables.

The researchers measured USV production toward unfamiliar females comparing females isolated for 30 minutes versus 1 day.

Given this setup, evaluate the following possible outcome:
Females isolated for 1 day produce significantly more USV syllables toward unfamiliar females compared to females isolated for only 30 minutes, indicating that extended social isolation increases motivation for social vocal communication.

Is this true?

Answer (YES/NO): NO